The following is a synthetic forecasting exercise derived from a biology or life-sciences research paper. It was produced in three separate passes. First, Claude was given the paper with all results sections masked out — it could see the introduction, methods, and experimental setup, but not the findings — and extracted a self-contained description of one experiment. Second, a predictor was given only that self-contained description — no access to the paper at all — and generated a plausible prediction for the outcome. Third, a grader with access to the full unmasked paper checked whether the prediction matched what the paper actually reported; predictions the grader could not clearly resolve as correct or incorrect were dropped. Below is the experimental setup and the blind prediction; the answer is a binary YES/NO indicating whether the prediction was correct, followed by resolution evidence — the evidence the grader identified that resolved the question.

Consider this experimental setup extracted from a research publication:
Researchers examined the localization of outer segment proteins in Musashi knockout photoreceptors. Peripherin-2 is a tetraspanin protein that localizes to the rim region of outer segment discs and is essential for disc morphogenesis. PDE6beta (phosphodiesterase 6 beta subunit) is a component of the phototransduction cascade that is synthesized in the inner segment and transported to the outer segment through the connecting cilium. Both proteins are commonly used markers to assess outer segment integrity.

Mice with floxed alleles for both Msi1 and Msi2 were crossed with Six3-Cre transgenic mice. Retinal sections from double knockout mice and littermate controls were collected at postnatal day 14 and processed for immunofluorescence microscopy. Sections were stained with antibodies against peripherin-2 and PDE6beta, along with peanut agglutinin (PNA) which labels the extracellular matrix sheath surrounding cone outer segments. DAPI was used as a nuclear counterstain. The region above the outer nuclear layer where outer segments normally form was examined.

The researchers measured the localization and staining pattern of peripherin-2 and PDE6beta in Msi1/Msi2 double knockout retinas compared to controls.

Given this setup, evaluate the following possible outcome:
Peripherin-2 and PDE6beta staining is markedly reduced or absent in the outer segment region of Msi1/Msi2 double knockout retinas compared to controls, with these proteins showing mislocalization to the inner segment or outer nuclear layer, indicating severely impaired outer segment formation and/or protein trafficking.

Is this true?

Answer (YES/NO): NO